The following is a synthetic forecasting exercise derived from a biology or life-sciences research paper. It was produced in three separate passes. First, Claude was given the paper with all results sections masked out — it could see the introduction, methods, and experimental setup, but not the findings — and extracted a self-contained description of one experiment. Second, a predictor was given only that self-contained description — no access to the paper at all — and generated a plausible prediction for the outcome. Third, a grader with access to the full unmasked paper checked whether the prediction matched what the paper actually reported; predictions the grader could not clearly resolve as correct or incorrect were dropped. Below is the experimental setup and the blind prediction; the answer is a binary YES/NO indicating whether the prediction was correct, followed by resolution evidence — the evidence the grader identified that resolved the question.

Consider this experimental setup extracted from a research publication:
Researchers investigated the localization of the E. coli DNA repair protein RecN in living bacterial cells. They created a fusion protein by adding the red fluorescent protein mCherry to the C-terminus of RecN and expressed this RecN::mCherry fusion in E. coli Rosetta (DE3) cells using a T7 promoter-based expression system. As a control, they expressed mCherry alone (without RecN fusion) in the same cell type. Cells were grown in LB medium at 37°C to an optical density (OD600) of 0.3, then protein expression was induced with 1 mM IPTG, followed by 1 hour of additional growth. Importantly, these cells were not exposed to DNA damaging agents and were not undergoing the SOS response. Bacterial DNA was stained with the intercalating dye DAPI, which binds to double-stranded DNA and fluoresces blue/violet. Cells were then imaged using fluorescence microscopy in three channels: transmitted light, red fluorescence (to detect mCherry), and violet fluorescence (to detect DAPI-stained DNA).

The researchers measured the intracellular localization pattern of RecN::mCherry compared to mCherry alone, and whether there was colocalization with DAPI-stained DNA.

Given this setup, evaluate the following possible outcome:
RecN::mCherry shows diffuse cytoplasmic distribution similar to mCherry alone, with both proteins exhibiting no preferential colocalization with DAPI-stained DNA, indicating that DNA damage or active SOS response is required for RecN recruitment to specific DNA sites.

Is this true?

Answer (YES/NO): NO